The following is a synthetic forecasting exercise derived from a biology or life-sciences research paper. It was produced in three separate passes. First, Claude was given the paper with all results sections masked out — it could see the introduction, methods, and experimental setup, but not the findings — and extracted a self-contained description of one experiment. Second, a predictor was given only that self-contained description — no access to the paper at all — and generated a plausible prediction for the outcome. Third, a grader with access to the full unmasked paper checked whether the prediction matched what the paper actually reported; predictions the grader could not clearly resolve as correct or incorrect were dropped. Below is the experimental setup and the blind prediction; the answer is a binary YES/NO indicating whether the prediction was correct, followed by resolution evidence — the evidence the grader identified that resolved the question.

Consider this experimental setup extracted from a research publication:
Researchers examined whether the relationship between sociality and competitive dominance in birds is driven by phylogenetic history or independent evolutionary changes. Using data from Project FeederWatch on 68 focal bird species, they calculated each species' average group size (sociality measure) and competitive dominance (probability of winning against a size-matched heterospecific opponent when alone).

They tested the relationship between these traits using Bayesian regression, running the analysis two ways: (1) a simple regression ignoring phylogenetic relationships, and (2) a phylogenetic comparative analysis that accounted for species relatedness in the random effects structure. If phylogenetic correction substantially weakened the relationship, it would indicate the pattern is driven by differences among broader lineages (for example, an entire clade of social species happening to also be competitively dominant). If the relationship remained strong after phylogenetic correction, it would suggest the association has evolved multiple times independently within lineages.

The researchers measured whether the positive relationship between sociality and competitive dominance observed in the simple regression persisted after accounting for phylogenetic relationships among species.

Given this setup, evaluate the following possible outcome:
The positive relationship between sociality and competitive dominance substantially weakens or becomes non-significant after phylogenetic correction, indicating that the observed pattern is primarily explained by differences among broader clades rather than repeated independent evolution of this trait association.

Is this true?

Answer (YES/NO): NO